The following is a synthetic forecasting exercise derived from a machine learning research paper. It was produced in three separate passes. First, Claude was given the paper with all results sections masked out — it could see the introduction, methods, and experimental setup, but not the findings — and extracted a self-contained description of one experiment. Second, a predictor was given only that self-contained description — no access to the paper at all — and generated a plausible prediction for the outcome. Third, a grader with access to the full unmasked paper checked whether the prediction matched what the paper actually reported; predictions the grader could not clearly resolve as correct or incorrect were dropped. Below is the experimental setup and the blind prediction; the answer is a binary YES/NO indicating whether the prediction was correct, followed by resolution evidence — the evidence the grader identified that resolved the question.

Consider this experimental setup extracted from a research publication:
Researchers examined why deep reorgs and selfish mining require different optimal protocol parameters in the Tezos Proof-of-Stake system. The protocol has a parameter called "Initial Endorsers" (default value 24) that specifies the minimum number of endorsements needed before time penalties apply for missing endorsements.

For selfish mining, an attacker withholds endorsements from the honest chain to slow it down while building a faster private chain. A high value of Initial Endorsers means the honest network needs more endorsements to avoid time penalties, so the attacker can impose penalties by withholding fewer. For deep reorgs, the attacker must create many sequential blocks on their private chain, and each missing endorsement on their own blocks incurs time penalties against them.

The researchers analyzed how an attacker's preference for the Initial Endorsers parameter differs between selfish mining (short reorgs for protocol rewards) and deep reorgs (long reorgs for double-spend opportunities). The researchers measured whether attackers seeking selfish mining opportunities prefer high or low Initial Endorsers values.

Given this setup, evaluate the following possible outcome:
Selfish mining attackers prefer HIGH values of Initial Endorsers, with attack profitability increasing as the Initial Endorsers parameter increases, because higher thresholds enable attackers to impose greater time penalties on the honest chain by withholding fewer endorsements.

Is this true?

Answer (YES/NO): YES